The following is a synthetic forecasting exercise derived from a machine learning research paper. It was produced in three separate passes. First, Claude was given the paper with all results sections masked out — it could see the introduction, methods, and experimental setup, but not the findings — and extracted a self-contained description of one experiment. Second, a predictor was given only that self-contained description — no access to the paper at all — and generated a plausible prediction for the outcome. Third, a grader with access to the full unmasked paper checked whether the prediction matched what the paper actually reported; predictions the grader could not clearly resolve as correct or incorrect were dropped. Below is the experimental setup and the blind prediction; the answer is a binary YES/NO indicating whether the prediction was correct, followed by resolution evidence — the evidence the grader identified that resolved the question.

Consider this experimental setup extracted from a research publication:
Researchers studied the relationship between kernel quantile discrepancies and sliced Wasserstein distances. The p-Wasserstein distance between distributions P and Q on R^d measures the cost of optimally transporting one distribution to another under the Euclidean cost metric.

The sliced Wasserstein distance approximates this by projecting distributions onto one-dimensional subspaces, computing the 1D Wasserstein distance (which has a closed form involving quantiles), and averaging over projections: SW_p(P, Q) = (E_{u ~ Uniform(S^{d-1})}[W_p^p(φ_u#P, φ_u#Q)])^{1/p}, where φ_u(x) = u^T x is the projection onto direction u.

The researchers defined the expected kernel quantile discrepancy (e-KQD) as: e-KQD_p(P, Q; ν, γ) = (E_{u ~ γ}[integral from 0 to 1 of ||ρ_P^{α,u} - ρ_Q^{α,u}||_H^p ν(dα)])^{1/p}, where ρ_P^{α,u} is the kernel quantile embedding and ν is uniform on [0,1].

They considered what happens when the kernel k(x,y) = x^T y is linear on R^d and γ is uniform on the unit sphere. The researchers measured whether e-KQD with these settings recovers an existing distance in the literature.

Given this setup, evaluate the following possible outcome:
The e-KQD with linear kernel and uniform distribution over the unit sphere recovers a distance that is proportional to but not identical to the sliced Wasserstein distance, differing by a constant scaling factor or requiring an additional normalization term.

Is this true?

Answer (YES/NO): NO